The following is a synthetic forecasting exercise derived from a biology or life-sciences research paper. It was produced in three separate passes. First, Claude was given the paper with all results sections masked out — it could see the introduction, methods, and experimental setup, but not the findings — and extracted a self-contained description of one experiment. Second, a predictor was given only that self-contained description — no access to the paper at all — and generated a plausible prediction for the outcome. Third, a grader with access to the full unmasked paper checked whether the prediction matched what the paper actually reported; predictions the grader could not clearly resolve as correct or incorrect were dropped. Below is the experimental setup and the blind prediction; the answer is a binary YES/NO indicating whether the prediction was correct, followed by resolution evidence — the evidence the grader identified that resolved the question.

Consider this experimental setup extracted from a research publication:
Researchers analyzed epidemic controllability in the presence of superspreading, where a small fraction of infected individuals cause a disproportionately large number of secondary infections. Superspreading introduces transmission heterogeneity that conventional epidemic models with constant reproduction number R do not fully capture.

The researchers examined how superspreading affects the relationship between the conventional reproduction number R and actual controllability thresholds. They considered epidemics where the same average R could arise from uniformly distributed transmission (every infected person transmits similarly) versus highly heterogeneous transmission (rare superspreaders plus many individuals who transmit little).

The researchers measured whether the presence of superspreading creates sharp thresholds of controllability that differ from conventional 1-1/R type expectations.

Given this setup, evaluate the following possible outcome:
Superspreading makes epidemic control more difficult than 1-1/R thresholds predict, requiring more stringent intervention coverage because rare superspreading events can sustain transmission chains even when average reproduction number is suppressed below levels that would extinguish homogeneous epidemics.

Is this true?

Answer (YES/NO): NO